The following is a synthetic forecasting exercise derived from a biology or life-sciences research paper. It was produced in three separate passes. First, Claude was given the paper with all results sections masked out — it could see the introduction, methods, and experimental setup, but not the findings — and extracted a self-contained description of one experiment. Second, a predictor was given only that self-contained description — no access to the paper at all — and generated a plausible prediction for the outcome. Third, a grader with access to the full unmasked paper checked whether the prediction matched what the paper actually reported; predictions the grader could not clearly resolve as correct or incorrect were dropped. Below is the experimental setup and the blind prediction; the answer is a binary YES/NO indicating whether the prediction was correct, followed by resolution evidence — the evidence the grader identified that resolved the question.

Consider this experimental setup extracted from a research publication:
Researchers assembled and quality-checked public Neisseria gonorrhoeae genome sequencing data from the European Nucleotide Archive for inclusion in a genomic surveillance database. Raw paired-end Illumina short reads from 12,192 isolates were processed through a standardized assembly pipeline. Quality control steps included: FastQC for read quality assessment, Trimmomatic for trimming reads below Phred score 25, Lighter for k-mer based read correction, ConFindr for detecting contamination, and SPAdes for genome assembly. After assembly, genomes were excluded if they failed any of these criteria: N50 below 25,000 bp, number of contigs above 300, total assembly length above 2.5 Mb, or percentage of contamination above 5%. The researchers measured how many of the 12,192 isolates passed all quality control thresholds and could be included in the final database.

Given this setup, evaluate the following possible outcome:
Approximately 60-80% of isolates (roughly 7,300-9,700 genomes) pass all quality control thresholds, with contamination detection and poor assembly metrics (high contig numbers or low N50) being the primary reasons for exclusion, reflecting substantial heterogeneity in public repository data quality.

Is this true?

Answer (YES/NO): NO